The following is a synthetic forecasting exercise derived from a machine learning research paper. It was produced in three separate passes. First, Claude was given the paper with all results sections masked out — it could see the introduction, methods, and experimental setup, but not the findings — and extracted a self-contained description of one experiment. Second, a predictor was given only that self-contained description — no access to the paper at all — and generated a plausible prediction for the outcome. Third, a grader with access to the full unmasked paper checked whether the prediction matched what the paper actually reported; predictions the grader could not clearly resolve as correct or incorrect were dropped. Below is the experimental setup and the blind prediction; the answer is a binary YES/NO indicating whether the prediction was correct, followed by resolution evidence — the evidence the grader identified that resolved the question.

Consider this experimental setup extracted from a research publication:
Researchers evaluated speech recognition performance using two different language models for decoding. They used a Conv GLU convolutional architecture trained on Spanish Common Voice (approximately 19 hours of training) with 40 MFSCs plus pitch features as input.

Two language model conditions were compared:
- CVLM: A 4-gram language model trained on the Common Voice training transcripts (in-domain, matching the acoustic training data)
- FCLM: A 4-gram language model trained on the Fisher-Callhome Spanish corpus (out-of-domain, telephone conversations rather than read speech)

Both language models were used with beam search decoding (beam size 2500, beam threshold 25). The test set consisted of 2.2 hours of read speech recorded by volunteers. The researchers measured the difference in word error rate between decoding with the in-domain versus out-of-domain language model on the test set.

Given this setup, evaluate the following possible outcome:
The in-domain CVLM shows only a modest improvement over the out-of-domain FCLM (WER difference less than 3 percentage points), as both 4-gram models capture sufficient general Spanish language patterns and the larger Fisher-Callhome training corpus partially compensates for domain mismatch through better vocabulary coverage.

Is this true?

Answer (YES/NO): NO